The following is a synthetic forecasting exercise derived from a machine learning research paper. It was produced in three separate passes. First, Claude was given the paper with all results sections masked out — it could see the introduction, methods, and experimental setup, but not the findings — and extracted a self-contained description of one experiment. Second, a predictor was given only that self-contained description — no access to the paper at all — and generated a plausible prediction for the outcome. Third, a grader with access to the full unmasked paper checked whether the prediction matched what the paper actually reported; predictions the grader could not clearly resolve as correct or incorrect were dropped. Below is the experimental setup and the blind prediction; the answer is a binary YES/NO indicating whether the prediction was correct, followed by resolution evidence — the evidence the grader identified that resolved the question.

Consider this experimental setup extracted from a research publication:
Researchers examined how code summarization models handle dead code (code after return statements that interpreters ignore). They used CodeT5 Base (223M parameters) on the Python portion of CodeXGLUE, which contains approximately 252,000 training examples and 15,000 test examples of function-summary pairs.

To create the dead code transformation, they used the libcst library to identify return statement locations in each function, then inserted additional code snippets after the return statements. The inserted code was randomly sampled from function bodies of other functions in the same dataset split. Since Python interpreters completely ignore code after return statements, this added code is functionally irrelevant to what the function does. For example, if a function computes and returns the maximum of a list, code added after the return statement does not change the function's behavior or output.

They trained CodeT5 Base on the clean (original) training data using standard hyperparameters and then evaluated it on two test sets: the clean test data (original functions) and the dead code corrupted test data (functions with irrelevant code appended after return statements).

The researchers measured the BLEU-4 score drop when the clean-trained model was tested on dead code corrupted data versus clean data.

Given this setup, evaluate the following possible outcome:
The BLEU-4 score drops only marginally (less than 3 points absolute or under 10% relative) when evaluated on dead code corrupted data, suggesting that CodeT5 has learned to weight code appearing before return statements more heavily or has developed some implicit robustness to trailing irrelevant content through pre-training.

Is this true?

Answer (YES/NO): YES